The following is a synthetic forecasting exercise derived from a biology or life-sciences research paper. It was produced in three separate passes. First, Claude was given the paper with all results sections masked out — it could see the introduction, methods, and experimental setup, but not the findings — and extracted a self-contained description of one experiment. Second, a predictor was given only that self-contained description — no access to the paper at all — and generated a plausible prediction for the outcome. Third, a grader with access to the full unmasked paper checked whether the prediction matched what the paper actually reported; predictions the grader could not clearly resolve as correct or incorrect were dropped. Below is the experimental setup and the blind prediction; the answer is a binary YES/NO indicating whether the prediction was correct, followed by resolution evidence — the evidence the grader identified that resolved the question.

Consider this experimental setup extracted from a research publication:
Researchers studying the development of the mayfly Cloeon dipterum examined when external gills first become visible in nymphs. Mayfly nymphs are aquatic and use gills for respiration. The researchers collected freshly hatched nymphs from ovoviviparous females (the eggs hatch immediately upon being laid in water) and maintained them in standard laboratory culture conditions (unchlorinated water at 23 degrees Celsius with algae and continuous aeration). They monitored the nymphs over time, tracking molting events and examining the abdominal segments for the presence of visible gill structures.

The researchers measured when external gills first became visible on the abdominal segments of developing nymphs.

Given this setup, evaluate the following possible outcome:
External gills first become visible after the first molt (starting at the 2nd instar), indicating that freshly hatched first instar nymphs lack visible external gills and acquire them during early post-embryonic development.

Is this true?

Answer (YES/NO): NO